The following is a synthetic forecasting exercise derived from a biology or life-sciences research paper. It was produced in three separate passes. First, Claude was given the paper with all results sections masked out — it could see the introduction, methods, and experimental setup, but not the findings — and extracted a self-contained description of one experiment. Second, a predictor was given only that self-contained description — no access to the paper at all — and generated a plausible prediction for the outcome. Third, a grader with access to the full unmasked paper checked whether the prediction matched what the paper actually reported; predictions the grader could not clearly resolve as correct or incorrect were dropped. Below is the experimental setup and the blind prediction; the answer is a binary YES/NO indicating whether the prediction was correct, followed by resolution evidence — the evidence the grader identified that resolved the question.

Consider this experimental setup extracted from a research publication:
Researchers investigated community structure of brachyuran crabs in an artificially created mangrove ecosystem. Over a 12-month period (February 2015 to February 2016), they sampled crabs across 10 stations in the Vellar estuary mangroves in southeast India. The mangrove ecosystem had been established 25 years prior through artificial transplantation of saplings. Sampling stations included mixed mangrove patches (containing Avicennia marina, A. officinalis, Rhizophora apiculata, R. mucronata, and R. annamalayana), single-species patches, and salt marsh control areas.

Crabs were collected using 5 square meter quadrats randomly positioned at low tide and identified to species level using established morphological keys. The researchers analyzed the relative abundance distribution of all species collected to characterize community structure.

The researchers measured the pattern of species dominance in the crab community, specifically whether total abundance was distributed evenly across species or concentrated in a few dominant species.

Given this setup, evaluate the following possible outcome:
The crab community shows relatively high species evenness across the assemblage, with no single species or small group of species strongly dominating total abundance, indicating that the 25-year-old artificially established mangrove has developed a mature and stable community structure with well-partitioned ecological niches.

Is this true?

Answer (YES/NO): NO